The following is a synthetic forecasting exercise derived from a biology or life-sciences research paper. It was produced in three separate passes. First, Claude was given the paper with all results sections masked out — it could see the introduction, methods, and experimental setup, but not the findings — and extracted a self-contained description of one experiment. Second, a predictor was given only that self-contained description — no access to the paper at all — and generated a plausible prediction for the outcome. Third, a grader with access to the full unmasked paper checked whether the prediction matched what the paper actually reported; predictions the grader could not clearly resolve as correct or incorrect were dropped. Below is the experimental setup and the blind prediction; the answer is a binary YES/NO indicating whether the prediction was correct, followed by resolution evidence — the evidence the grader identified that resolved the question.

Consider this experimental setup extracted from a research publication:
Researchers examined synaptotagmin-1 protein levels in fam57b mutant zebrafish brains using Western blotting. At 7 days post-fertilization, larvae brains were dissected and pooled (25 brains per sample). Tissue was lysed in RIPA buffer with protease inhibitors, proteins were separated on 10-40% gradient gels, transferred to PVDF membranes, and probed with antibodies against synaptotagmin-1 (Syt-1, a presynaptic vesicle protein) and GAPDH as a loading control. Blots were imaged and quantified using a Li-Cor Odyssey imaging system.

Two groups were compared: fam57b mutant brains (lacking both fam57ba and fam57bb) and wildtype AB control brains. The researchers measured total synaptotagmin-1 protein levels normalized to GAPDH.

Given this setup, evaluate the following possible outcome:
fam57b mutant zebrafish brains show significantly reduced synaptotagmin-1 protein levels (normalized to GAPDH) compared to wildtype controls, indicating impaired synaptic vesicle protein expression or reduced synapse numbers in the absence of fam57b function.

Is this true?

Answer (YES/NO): NO